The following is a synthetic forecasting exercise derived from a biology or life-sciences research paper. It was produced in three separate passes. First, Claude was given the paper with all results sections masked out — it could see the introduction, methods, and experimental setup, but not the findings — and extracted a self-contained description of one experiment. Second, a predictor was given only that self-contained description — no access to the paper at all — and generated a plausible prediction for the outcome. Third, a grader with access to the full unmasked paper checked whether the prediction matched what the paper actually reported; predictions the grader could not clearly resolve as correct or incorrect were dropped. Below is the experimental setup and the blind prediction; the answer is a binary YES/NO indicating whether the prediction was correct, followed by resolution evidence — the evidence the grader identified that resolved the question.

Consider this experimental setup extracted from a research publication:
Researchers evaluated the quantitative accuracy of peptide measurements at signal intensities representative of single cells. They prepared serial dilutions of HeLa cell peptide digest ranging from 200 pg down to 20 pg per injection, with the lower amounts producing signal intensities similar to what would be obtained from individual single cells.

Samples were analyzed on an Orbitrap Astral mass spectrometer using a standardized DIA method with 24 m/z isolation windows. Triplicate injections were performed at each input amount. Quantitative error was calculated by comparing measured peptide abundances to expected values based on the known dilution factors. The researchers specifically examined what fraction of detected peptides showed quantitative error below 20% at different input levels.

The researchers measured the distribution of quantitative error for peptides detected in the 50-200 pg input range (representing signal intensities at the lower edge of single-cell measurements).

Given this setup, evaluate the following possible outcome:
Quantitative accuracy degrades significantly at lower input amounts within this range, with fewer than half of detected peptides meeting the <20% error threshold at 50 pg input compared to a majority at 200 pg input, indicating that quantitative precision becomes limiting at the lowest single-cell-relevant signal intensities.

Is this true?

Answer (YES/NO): NO